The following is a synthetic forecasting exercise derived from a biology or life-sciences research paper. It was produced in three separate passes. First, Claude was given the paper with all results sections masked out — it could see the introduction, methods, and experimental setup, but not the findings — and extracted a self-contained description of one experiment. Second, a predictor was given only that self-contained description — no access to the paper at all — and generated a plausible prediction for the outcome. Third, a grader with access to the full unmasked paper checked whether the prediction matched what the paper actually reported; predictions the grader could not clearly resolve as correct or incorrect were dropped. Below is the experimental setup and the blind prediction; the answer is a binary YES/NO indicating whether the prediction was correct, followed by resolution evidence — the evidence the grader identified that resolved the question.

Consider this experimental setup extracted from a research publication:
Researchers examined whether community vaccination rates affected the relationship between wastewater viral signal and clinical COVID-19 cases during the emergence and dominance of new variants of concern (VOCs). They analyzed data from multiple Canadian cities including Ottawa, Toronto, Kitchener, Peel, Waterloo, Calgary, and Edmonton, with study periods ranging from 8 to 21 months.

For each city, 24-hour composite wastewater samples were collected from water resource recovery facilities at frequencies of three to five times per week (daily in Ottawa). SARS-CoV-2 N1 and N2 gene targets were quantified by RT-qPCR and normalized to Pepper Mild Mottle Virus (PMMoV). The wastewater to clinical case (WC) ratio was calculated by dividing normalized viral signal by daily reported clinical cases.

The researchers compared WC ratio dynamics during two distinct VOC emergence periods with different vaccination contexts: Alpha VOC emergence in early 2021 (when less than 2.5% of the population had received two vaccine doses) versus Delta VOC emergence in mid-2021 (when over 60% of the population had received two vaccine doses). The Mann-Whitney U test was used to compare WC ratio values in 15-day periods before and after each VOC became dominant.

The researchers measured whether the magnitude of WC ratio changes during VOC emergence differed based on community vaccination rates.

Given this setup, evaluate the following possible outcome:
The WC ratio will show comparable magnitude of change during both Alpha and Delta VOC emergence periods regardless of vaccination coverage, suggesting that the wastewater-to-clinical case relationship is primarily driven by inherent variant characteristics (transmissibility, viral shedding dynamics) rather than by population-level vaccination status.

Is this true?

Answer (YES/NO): NO